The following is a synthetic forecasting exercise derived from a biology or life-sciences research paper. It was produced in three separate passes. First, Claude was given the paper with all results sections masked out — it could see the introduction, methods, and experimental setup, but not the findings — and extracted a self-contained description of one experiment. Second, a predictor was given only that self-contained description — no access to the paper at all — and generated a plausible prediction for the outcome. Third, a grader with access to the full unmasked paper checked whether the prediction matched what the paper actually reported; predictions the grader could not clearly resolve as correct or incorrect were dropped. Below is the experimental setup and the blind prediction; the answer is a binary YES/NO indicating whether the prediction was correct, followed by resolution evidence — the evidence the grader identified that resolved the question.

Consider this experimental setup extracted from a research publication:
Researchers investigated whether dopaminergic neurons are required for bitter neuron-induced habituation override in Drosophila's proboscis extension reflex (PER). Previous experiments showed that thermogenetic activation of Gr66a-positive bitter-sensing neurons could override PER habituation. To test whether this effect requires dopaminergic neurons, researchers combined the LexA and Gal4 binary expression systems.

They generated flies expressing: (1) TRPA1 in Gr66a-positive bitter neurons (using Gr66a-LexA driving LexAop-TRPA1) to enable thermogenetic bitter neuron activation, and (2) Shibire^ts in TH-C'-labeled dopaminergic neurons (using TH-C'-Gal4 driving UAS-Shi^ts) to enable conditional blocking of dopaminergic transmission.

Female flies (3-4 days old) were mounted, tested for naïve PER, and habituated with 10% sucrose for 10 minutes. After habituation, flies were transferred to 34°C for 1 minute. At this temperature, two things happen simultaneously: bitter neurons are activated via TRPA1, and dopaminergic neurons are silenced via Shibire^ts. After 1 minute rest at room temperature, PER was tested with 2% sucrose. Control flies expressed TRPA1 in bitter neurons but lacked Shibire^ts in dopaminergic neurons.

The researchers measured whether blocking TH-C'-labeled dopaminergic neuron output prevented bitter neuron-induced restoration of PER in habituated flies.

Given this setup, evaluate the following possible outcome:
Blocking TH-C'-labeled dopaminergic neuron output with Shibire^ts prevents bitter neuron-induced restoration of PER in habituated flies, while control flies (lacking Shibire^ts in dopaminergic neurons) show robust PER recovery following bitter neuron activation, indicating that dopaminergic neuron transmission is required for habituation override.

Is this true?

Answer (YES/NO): YES